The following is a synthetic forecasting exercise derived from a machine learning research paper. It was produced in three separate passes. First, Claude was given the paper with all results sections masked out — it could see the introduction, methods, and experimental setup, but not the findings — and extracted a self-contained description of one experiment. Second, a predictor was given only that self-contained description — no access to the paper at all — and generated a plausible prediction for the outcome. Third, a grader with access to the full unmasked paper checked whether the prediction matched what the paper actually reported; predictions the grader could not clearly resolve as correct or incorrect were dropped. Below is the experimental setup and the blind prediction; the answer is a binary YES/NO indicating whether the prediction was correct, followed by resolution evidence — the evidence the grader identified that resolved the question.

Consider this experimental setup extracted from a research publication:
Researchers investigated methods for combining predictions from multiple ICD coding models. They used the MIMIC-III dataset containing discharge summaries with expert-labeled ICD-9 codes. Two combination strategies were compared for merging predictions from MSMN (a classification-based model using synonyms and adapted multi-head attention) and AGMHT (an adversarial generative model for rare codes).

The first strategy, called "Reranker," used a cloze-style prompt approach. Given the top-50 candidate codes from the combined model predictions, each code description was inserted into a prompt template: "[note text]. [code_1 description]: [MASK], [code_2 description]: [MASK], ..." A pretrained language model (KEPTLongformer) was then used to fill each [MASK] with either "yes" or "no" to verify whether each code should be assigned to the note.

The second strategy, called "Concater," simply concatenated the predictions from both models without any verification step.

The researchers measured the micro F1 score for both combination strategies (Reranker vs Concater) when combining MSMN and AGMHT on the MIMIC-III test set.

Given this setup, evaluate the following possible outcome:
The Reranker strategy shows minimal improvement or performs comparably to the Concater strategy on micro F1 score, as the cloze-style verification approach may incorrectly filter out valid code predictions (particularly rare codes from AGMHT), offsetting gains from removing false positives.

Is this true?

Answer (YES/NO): NO